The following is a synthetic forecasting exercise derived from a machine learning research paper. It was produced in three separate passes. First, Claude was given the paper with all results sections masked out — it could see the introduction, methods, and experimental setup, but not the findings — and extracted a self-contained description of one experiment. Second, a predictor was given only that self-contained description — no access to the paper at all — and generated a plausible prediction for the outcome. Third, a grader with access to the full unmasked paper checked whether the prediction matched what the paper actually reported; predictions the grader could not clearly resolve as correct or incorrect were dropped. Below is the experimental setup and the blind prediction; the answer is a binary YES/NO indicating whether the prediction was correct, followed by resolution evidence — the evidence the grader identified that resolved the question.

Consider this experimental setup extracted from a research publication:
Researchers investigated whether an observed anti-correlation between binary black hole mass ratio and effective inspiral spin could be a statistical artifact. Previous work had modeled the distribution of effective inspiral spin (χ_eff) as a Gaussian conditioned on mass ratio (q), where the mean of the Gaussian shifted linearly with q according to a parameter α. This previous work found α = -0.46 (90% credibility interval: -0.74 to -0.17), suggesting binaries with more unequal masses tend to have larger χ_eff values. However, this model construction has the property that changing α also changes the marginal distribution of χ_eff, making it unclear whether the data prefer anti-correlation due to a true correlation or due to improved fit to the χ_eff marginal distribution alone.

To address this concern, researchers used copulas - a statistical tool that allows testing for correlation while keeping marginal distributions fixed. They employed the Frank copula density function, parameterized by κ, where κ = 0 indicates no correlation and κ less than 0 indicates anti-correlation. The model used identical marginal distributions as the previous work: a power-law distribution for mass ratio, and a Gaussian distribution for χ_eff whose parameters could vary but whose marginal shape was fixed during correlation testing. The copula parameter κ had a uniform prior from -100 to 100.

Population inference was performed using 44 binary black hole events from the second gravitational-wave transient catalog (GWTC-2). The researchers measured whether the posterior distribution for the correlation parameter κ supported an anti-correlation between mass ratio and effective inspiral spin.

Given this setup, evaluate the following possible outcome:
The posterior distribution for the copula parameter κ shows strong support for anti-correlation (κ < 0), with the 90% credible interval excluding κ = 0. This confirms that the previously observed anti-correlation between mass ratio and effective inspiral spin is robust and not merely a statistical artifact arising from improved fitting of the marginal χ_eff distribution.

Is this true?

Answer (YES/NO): YES